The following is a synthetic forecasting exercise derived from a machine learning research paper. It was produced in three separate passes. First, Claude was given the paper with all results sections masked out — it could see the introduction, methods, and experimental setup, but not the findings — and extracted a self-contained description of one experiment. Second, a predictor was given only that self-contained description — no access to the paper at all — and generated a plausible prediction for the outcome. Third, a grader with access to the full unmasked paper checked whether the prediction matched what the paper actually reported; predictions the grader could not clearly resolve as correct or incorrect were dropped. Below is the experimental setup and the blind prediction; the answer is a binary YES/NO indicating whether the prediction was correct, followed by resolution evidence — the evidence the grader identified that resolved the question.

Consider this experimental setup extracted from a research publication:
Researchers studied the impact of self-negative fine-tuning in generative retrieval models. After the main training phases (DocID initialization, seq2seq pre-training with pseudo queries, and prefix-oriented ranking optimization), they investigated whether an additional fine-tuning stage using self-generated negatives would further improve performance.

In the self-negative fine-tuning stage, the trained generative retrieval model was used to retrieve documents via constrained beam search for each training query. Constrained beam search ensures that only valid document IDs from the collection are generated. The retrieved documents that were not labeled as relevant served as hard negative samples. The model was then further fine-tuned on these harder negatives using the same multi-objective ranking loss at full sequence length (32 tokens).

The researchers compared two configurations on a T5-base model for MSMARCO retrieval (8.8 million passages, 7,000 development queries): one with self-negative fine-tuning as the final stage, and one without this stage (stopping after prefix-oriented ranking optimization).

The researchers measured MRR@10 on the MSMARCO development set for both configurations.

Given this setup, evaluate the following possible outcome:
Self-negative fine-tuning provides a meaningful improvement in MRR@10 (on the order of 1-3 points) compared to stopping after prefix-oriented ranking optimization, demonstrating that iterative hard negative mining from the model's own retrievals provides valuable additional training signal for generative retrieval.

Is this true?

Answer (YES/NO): NO